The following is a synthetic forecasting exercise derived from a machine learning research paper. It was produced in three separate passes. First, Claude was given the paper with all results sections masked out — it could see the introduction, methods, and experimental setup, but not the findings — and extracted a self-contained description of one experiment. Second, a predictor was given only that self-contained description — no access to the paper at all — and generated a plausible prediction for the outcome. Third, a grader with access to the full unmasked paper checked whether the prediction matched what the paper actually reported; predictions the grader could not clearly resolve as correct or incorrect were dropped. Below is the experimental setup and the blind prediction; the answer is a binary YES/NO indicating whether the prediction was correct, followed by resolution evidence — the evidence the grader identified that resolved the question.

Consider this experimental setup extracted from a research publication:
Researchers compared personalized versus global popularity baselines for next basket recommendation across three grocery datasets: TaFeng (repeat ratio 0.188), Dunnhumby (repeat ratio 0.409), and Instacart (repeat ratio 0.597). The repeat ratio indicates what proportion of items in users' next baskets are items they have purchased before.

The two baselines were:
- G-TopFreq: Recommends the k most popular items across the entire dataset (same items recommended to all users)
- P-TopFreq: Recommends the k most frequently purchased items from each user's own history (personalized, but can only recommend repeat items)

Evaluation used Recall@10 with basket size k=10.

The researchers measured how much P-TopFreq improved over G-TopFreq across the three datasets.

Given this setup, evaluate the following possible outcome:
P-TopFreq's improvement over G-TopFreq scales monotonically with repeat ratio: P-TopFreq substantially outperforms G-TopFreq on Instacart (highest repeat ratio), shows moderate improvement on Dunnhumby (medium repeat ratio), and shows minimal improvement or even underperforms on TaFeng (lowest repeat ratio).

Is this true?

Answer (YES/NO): NO